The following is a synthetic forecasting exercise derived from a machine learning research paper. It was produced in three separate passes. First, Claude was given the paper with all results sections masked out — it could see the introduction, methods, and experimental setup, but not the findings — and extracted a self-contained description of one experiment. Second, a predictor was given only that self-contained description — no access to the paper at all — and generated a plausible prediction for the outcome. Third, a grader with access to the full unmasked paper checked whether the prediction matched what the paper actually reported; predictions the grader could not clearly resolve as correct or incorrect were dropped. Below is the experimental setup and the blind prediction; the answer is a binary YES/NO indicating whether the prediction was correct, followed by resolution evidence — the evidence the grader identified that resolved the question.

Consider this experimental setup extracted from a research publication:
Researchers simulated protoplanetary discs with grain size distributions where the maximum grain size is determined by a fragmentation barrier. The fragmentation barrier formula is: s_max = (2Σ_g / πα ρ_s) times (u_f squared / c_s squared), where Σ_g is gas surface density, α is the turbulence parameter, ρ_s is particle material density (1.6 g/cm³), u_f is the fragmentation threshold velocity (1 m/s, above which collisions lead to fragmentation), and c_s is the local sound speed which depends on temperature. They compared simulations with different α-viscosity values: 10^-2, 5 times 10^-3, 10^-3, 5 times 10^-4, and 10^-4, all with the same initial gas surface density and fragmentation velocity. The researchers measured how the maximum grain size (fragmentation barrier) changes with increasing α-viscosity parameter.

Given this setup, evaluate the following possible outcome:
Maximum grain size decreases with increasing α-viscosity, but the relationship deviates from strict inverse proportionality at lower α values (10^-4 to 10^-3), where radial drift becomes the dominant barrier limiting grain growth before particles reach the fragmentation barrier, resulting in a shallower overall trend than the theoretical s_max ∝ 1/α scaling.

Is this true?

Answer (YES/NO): NO